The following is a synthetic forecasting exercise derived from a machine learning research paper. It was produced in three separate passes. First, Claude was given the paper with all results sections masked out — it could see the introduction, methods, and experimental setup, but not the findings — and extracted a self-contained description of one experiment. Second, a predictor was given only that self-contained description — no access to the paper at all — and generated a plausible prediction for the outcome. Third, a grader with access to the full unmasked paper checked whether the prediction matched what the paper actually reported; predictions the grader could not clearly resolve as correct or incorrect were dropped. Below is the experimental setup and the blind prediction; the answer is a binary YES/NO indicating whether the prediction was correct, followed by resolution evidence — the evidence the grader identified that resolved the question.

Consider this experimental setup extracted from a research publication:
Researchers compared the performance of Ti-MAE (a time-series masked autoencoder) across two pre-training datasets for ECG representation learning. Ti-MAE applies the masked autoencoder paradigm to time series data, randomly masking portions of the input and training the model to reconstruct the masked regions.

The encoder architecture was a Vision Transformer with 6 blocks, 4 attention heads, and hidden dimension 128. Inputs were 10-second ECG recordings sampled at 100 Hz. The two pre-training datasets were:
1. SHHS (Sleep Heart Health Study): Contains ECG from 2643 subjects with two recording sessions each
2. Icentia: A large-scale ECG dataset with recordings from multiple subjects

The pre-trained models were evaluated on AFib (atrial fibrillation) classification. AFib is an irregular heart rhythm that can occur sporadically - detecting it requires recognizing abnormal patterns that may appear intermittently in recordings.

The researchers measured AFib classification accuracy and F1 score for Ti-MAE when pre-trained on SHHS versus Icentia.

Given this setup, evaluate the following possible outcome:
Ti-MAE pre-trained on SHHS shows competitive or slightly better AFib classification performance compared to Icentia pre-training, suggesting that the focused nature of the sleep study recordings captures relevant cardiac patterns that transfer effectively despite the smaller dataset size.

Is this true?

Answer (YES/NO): NO